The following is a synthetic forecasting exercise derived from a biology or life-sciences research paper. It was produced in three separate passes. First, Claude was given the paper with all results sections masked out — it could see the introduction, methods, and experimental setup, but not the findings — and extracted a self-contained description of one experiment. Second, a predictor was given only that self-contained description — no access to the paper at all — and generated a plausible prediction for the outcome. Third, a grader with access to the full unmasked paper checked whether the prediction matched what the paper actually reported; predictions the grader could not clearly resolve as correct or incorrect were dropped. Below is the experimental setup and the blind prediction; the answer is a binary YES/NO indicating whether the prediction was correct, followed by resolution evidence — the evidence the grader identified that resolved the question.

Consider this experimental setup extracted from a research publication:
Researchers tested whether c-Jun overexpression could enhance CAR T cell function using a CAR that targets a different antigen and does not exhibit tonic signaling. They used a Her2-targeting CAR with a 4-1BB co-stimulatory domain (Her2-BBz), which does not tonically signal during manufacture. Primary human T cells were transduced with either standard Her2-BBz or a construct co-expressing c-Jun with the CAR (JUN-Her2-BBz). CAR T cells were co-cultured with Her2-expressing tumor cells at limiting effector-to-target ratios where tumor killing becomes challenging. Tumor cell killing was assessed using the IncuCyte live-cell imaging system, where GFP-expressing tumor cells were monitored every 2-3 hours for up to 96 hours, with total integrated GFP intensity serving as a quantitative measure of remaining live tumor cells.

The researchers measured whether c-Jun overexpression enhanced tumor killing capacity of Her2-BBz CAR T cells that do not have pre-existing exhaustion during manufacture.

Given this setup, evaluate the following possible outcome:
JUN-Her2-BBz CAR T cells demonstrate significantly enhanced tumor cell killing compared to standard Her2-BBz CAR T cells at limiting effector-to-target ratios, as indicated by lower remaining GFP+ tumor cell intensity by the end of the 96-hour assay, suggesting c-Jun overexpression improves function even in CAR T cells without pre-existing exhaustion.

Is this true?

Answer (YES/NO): YES